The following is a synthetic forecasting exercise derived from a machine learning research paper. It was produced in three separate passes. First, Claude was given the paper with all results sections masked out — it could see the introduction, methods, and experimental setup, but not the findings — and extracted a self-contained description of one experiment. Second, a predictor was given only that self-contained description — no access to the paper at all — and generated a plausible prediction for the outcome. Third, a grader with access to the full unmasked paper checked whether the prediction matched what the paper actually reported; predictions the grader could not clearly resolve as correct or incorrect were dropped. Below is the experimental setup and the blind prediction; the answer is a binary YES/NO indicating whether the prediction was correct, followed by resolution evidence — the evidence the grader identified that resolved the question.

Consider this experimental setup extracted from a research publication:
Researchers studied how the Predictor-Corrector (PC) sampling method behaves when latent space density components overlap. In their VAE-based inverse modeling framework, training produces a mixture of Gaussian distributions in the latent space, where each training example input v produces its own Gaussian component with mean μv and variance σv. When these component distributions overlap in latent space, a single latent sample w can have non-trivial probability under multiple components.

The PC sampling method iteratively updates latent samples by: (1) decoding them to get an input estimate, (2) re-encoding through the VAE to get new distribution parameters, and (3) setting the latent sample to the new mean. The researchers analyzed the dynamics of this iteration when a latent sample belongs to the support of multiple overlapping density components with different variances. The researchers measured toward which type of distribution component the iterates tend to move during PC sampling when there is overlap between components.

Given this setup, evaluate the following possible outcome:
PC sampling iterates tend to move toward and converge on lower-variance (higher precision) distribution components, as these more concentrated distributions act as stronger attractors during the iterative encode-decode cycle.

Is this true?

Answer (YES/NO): YES